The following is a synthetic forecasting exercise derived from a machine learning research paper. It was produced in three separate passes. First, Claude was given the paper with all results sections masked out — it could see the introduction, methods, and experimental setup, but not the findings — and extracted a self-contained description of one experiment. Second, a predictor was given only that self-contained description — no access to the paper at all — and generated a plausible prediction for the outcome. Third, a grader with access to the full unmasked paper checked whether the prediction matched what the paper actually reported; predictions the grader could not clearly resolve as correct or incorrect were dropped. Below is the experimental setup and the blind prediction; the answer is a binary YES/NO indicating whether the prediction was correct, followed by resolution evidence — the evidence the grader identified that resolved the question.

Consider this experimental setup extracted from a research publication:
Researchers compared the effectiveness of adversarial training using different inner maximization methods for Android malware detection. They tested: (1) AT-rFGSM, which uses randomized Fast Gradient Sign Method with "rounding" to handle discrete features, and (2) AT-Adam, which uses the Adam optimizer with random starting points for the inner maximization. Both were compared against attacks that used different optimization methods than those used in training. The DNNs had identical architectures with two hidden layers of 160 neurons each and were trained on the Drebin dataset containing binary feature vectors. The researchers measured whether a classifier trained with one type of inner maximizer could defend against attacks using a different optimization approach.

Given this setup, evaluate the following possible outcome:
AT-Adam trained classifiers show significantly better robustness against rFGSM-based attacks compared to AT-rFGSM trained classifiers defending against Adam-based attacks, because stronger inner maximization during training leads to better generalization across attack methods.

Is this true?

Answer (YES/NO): NO